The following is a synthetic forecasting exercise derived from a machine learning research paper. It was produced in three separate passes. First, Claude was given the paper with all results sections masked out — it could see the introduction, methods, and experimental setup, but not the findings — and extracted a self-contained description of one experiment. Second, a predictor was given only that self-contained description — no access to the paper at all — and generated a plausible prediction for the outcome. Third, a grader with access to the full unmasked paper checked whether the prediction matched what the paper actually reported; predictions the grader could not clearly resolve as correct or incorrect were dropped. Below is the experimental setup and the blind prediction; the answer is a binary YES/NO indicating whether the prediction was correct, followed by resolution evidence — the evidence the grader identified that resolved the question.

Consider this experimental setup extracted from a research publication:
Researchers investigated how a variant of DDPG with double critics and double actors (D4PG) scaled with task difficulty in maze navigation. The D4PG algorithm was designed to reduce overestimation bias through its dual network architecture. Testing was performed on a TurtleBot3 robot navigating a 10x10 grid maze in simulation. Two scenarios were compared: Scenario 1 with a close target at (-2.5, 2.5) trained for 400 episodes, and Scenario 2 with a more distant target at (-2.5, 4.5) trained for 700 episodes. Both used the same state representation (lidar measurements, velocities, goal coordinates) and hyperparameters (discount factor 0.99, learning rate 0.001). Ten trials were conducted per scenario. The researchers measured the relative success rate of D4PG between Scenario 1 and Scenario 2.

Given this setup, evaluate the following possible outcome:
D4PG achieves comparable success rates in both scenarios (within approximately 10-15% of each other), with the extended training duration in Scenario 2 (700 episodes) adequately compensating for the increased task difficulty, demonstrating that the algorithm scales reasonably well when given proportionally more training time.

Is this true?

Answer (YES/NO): NO